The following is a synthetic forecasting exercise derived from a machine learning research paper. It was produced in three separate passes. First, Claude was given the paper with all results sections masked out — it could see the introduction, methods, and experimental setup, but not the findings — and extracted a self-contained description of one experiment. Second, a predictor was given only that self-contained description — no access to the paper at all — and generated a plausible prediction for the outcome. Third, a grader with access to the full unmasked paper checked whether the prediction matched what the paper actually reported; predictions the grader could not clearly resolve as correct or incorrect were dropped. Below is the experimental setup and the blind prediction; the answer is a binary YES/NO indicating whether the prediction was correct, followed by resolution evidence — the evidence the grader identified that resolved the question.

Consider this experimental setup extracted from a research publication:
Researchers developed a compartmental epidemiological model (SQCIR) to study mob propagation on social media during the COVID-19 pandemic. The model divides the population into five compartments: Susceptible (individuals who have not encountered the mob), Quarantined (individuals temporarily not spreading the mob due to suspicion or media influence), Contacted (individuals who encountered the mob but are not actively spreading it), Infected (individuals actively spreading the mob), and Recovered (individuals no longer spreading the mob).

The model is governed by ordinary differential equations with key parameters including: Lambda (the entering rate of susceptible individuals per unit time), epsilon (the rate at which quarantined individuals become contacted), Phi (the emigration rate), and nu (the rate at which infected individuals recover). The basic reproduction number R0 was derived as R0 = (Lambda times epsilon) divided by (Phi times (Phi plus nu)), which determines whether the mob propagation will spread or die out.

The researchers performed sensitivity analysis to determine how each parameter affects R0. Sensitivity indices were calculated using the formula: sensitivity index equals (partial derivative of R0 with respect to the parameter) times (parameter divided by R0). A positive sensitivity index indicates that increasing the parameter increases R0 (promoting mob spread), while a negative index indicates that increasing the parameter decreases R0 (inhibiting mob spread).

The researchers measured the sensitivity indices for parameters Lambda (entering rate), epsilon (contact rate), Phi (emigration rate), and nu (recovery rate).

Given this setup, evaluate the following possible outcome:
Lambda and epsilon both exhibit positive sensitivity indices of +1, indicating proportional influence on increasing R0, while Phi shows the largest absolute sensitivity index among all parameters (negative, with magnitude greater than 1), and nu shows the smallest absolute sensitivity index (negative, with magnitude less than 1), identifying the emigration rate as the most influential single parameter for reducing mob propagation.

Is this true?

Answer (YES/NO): YES